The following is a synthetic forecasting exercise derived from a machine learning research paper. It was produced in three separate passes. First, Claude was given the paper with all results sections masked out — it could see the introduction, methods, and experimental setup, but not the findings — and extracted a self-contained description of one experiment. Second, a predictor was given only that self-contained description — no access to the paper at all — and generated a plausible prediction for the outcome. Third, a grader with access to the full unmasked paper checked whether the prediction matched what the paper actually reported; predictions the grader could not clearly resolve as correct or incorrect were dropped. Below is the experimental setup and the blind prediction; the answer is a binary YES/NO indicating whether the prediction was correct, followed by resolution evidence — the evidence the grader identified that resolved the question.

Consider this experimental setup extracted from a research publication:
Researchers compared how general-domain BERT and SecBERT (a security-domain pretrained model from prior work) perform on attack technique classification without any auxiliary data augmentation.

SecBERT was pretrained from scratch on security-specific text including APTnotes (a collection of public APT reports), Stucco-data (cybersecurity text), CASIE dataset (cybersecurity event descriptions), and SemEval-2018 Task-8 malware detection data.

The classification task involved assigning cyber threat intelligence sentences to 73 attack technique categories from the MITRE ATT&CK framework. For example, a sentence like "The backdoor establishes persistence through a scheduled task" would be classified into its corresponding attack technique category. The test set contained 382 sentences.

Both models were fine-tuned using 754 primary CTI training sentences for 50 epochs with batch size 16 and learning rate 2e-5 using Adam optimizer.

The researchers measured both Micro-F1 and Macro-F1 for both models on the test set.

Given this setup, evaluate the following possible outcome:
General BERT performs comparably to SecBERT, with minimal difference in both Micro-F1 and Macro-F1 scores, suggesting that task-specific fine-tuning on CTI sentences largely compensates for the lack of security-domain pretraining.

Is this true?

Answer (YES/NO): NO